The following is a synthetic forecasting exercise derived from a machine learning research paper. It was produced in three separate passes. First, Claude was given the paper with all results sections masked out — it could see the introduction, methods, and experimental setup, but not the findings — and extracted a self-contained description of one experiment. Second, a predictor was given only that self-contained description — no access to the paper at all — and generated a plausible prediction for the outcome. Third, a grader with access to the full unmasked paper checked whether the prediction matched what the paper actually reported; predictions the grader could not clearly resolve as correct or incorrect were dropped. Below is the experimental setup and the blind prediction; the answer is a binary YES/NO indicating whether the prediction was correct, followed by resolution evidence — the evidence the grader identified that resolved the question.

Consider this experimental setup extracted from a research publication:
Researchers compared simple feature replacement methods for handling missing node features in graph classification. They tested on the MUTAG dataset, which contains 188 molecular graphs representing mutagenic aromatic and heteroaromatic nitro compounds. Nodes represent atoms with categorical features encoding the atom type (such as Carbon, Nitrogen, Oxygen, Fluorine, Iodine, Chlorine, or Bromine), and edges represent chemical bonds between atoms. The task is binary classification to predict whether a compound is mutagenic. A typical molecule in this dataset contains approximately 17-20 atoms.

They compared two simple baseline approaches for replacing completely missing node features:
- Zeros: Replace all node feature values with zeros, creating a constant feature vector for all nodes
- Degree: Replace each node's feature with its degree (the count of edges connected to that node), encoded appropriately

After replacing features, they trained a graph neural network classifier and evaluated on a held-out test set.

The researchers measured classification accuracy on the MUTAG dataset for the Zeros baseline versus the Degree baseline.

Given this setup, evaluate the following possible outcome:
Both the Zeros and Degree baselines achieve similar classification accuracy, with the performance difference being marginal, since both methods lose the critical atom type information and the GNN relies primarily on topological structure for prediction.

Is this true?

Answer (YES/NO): YES